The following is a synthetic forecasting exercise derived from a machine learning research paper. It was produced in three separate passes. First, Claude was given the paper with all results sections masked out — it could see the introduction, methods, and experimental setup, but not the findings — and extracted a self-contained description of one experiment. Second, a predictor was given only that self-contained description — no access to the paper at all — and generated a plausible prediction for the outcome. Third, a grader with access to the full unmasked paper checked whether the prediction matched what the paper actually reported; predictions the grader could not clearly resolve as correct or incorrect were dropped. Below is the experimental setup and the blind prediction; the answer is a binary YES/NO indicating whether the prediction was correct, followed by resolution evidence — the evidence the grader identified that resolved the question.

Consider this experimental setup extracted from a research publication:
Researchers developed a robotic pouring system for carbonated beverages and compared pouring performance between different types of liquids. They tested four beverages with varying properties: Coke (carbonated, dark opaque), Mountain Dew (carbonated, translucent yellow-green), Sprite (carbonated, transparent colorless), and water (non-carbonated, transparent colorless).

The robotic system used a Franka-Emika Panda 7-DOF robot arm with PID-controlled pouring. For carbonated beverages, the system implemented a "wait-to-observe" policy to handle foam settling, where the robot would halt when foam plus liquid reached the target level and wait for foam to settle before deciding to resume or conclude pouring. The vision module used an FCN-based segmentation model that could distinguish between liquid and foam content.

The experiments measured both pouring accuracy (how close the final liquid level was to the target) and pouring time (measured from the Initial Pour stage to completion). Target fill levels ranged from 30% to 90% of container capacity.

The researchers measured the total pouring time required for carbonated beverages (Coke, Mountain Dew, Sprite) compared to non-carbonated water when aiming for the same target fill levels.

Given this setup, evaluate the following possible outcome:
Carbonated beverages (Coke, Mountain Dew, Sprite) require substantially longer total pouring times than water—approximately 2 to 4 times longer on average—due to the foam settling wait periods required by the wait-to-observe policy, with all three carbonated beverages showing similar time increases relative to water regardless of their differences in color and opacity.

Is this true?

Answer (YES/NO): NO